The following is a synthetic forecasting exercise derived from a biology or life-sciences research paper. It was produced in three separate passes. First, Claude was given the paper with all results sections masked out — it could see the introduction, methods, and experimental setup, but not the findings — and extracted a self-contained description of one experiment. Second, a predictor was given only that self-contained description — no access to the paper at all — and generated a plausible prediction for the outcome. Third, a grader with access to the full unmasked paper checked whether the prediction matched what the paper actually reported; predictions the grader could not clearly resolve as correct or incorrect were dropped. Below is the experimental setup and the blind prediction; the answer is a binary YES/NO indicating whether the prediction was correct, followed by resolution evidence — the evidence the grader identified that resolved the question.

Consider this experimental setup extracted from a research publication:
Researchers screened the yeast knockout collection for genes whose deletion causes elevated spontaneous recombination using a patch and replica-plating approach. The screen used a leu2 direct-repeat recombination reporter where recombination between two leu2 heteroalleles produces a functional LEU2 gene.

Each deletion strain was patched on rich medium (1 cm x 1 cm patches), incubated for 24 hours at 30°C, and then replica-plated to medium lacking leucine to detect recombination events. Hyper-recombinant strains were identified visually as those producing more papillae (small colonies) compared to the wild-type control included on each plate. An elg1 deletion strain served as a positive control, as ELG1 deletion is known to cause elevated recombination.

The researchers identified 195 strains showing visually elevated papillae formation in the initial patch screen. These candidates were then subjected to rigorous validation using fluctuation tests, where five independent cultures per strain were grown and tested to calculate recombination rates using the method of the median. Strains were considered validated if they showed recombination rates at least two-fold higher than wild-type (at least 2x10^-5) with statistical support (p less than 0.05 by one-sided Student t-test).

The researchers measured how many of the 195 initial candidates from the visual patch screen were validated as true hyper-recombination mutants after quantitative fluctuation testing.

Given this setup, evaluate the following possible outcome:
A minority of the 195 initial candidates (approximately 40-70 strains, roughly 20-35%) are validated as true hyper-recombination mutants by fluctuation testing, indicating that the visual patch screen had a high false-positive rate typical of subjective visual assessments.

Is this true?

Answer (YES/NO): NO